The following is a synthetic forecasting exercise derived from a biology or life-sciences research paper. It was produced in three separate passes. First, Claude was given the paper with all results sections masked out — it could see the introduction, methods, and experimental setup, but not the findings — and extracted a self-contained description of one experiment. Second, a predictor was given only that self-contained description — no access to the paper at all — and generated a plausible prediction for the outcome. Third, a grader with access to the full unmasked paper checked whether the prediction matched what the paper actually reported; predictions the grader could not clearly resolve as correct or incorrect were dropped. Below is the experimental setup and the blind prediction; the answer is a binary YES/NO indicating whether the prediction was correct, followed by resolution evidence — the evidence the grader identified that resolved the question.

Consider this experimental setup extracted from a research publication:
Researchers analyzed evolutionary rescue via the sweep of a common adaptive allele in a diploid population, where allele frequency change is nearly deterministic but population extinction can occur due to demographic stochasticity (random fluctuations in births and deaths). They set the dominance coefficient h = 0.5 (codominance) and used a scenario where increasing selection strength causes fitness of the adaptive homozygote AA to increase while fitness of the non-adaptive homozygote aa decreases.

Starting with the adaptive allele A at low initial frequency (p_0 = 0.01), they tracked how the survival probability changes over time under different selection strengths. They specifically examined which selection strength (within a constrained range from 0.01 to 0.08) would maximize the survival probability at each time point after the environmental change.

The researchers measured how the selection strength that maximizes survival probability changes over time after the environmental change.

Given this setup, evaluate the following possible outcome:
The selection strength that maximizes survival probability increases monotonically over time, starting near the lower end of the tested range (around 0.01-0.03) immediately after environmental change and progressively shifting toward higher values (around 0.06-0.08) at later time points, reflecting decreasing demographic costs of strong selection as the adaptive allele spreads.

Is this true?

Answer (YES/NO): NO